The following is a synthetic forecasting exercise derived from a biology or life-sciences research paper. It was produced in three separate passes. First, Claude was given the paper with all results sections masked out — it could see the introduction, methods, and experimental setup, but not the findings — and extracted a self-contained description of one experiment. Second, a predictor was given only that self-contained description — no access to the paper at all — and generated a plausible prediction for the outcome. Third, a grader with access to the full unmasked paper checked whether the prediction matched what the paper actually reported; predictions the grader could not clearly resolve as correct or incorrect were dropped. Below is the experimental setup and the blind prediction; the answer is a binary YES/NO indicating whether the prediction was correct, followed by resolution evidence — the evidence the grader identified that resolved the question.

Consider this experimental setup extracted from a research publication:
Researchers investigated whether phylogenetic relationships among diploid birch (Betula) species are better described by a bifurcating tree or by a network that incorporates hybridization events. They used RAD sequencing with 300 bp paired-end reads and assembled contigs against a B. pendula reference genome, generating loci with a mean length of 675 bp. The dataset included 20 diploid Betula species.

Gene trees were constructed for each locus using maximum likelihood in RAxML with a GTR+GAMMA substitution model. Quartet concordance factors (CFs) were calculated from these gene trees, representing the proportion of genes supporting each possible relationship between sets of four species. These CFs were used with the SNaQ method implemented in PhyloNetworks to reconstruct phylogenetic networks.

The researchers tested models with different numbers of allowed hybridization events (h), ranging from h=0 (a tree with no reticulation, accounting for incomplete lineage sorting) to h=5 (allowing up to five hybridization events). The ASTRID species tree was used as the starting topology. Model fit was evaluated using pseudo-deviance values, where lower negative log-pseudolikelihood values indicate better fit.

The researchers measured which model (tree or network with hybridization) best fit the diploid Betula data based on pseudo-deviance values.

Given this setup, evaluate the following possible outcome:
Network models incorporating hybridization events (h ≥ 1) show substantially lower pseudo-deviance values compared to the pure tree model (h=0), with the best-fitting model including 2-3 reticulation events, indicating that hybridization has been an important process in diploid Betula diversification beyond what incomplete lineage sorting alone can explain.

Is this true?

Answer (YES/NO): YES